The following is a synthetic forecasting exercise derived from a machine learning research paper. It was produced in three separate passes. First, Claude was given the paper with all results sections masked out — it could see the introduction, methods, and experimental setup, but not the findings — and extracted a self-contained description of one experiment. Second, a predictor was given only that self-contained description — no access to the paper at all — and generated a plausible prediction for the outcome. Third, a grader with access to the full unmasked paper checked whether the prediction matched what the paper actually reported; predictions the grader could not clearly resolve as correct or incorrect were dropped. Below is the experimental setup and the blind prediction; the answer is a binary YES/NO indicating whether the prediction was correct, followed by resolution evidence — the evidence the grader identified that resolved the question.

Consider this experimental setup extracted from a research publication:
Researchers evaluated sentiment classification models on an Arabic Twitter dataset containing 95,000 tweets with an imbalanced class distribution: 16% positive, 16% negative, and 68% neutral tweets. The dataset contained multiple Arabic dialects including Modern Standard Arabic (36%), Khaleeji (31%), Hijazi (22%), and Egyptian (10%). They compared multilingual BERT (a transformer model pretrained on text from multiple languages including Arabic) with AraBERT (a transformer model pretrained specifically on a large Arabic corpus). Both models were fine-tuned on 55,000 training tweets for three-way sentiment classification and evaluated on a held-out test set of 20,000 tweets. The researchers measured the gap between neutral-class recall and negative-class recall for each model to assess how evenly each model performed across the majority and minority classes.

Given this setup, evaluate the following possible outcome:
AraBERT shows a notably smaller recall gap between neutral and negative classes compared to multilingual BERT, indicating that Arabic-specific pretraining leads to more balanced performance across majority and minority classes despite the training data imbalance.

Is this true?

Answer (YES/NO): YES